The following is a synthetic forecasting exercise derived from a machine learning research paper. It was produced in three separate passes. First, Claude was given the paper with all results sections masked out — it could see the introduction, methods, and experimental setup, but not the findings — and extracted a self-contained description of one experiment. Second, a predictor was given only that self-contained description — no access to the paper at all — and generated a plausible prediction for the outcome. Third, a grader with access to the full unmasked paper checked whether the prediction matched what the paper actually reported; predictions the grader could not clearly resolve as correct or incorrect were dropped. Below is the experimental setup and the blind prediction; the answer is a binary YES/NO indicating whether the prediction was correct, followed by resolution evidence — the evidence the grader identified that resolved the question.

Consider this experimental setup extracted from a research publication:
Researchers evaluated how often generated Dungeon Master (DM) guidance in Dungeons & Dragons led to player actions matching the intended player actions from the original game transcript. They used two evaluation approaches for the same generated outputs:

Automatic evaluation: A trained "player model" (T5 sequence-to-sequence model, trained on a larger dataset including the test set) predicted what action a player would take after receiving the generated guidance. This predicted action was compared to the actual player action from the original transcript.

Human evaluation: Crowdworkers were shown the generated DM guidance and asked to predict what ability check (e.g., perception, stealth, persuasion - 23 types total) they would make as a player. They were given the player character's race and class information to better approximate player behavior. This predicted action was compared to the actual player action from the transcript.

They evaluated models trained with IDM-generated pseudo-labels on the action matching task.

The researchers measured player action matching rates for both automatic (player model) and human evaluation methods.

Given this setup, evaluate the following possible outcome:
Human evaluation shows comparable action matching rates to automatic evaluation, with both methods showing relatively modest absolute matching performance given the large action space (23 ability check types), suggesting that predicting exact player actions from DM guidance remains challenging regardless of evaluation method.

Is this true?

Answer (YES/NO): NO